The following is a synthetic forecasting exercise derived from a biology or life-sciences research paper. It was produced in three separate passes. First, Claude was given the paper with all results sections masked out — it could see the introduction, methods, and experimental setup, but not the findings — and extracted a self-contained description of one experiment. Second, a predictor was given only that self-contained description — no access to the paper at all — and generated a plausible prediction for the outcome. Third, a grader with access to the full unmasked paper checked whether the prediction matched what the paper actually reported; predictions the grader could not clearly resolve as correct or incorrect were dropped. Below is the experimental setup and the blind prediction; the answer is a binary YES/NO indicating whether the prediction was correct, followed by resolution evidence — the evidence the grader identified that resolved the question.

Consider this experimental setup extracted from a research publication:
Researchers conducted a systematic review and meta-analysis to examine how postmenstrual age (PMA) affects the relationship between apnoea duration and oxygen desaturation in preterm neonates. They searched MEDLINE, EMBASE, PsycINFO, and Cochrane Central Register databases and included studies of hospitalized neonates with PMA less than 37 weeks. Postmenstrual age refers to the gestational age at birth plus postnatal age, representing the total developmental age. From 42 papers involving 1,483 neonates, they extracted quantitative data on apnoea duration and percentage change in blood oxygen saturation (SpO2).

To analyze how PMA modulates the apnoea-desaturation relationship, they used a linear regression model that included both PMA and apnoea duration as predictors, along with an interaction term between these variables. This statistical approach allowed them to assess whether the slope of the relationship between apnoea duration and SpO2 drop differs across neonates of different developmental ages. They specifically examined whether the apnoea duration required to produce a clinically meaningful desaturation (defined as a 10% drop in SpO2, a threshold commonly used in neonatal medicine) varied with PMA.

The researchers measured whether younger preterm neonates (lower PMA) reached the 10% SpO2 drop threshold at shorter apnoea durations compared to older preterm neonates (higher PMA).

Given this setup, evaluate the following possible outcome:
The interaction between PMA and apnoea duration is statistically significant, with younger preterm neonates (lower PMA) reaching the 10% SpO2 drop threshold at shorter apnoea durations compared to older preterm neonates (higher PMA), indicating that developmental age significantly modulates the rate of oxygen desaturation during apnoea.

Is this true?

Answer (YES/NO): YES